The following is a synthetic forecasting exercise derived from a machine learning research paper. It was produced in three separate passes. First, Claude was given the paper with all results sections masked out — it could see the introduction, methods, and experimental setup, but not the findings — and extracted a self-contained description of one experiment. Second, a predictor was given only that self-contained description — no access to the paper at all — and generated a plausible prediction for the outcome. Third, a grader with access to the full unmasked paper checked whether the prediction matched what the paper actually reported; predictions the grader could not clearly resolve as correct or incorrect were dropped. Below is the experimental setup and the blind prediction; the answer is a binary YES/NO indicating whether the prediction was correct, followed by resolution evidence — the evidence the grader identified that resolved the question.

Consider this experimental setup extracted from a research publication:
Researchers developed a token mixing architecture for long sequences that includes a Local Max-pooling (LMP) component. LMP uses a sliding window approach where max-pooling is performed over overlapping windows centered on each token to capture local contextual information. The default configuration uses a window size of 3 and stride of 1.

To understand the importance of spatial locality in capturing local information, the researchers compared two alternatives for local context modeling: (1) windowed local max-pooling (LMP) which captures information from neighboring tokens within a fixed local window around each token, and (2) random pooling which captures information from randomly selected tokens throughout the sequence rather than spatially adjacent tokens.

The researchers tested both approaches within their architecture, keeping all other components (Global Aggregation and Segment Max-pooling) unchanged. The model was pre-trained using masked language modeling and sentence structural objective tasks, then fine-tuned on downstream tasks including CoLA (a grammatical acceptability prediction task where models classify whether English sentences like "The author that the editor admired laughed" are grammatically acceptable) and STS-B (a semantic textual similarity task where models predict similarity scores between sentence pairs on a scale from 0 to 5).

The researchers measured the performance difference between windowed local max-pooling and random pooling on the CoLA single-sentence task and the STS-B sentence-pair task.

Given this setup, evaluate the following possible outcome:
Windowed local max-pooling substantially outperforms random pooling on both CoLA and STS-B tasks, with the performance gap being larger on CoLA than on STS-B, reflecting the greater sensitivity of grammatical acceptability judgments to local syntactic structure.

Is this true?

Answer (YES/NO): NO